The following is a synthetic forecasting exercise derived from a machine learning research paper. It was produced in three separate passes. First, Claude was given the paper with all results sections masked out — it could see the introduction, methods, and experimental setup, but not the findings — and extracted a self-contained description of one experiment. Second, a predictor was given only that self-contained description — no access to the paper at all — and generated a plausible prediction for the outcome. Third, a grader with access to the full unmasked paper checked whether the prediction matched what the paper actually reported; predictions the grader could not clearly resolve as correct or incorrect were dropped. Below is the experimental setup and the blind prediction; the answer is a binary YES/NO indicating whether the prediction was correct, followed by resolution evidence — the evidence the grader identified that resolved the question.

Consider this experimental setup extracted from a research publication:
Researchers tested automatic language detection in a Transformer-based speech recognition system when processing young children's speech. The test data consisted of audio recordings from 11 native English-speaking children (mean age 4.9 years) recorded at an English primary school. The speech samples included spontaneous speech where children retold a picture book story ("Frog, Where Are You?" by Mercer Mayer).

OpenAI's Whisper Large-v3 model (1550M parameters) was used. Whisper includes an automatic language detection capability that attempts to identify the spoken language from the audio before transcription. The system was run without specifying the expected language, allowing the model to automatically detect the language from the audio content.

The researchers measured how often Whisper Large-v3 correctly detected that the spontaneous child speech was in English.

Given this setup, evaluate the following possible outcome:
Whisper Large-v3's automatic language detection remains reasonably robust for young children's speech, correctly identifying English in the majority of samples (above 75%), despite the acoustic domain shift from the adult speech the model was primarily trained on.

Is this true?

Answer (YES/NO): YES